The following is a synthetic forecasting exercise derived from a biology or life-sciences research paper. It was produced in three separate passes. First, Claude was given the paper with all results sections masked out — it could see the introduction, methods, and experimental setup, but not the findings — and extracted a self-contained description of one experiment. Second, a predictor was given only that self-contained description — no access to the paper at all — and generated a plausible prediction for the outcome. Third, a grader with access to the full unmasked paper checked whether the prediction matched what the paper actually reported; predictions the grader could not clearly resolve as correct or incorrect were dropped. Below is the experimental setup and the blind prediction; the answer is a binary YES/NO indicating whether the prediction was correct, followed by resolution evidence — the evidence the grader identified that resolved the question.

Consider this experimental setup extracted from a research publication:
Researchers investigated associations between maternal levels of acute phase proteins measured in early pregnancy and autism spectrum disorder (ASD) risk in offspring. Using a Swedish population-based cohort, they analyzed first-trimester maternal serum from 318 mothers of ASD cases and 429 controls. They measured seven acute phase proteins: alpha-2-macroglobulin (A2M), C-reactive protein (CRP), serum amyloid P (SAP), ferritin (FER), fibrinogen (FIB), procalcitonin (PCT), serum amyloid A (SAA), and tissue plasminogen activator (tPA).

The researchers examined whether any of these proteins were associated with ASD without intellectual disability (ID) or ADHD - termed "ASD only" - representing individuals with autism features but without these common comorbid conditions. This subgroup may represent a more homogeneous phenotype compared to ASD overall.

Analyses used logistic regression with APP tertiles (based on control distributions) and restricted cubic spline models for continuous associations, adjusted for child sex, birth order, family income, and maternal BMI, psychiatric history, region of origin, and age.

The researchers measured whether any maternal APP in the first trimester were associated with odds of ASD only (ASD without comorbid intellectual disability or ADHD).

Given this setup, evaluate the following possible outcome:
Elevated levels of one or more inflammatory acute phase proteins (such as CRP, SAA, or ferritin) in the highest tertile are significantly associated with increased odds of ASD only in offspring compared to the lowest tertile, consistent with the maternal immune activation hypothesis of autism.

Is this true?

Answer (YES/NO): NO